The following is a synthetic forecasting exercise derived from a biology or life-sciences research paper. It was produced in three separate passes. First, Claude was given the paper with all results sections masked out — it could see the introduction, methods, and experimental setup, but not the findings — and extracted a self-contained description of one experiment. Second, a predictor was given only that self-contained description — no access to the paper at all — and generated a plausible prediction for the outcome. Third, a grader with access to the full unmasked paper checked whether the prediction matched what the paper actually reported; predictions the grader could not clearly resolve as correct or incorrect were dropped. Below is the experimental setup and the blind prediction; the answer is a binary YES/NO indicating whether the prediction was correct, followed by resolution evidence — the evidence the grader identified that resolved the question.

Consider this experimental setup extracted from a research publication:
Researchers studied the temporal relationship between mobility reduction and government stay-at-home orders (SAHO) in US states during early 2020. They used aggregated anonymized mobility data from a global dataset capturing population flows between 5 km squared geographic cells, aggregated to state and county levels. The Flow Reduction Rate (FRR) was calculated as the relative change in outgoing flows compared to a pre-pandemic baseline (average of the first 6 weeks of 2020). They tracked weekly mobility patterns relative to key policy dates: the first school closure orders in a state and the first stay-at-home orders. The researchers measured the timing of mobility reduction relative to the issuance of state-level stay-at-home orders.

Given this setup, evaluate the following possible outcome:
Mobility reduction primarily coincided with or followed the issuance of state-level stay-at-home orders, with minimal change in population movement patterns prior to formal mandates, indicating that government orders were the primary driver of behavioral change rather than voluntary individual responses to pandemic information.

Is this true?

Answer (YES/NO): NO